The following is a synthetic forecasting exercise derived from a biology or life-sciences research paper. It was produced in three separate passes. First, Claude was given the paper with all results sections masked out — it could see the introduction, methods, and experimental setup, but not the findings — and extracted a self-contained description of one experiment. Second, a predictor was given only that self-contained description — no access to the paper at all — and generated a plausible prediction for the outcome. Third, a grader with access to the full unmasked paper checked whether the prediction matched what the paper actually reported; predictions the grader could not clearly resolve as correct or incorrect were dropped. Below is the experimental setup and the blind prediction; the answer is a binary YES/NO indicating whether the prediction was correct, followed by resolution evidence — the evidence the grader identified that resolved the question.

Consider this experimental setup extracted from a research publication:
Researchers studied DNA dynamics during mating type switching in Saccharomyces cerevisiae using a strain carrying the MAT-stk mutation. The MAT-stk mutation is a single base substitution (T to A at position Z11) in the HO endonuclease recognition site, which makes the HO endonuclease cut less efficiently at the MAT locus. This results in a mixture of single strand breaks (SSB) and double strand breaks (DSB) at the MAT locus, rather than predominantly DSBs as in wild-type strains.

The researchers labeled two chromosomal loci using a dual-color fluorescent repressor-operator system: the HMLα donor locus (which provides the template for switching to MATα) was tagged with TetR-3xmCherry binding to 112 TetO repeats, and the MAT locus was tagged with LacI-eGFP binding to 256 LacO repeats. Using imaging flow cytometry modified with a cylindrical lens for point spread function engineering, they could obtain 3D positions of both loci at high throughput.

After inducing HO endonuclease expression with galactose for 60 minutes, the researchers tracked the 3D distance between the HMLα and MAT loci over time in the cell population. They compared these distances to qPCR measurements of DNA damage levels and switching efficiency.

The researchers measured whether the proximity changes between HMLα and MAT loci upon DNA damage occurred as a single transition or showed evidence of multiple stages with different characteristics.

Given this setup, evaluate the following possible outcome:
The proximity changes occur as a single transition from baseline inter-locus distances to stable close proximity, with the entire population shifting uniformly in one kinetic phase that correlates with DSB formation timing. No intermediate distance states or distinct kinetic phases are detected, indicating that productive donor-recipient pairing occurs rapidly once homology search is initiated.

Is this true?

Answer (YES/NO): NO